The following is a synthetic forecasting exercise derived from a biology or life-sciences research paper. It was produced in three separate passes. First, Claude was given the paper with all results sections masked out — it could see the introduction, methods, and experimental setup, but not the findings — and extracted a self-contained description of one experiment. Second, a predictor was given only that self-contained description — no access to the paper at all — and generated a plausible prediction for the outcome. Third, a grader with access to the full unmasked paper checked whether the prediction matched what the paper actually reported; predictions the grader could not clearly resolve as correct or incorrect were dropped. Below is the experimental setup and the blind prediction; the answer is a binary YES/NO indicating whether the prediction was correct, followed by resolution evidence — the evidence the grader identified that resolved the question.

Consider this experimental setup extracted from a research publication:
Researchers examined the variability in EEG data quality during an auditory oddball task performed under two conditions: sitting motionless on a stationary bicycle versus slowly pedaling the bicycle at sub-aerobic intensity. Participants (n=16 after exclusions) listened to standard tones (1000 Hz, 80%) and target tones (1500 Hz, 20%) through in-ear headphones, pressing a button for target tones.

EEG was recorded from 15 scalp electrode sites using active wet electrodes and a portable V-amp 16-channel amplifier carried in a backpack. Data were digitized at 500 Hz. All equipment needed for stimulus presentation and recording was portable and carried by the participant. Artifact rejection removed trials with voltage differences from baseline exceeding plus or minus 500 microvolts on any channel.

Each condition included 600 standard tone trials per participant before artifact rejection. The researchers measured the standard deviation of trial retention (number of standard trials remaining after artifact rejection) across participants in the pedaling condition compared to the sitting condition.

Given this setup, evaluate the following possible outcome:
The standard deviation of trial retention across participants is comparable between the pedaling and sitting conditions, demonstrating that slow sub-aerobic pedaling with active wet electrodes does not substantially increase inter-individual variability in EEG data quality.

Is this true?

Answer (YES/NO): NO